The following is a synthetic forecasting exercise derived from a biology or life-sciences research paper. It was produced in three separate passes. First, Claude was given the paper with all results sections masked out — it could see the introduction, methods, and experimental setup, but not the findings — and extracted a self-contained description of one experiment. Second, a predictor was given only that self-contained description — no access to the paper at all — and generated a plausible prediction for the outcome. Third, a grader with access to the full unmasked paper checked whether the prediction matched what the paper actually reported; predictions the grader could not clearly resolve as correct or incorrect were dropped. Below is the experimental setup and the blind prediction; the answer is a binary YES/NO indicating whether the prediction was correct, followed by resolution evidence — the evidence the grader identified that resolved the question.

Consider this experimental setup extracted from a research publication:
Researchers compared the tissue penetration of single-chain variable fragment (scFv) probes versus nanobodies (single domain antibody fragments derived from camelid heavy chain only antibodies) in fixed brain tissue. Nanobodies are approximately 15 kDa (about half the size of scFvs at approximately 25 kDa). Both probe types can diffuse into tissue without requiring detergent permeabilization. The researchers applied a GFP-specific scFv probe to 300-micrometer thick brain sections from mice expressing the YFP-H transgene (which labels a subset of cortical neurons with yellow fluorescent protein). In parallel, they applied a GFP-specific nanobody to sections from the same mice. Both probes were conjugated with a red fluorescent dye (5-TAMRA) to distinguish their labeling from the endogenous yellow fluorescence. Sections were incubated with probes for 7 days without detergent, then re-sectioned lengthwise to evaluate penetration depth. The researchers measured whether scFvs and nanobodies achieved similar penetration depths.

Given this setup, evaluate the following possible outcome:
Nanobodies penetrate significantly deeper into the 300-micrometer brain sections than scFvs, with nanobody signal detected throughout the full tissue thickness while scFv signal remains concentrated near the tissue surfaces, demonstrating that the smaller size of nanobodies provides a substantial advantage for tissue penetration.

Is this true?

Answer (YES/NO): NO